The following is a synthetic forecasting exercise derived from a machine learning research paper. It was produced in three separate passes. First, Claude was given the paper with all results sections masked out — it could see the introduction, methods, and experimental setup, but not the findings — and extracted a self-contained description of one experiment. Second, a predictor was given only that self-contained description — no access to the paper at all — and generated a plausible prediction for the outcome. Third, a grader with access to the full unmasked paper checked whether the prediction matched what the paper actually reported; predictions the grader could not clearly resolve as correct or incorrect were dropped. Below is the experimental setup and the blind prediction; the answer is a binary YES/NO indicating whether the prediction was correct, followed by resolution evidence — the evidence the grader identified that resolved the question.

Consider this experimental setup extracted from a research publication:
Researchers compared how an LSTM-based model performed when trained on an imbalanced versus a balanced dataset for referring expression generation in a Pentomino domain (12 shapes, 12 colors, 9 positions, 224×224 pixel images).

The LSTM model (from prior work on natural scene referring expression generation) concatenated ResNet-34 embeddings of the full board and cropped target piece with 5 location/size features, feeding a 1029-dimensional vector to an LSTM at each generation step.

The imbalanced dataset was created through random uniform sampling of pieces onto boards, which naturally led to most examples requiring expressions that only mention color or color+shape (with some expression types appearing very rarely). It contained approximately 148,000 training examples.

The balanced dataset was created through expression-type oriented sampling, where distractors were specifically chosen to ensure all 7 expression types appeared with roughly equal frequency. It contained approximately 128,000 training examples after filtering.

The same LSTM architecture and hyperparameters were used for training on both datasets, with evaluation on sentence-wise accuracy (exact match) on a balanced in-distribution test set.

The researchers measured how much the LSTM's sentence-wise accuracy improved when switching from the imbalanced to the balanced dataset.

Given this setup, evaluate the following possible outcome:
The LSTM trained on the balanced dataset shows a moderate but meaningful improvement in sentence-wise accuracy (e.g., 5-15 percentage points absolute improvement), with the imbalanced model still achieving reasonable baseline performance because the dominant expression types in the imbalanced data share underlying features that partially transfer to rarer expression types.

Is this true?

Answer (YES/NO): YES